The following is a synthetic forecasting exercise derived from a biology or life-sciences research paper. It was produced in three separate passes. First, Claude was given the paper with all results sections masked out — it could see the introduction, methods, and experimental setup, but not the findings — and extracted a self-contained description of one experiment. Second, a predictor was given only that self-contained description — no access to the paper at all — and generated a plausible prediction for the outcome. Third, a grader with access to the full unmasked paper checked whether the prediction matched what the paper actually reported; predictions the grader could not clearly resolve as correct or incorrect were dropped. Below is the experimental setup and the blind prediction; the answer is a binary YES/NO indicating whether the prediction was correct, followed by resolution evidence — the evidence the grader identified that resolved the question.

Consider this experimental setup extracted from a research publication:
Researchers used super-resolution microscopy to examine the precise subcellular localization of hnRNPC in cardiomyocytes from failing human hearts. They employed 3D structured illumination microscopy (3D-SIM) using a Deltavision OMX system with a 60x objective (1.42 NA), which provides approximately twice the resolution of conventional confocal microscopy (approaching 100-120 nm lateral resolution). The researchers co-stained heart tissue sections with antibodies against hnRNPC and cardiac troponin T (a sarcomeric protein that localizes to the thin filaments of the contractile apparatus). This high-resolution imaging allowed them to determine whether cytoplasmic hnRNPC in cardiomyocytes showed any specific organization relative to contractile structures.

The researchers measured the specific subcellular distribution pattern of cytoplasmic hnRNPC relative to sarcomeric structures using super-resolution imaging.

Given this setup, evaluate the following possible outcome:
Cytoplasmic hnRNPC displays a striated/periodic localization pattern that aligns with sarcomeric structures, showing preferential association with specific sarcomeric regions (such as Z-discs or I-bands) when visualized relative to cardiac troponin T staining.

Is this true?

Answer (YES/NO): YES